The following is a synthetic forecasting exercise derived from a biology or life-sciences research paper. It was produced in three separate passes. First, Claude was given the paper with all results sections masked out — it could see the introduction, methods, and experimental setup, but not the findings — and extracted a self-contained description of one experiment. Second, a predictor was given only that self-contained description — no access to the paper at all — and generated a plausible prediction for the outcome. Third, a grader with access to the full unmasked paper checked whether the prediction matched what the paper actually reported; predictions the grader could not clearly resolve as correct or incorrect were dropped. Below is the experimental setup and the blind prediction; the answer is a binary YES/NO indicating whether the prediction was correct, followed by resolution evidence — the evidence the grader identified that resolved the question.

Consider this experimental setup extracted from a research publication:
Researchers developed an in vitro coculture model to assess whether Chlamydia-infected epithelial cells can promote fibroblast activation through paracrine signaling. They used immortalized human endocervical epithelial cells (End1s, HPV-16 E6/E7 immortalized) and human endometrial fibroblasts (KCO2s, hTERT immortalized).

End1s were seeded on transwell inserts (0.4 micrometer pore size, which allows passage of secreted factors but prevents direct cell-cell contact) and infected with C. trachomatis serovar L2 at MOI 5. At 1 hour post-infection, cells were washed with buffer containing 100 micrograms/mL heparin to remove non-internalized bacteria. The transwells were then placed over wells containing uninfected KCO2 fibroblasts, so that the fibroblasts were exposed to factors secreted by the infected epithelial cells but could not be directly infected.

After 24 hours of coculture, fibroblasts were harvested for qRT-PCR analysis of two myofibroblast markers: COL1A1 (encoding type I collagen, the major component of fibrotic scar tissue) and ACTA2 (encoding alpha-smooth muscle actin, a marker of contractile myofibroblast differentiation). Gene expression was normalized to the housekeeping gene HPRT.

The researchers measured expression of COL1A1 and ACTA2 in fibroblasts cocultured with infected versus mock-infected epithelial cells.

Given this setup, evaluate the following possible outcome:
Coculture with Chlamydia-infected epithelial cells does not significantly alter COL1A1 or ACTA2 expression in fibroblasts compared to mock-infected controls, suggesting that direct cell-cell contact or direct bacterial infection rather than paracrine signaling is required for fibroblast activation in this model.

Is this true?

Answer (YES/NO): NO